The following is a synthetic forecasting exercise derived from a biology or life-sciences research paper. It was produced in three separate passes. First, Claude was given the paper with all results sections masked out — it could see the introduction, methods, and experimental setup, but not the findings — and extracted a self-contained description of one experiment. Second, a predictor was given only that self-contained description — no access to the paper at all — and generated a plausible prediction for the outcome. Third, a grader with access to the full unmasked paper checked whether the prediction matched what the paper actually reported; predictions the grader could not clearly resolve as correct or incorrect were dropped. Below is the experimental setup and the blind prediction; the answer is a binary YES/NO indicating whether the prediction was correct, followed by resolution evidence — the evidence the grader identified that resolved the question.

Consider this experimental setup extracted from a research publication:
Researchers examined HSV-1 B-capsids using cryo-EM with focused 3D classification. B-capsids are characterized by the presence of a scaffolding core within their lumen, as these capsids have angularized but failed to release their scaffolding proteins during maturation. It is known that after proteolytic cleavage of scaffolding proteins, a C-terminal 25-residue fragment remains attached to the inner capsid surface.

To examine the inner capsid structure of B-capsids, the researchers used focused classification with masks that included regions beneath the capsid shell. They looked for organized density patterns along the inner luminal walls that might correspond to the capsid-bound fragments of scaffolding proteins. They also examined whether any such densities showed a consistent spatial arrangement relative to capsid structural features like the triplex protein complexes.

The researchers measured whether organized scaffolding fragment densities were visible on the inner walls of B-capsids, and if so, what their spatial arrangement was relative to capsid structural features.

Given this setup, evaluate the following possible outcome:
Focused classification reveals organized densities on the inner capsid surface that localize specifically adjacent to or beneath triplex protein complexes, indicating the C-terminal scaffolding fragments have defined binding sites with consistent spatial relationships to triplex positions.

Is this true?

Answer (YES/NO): YES